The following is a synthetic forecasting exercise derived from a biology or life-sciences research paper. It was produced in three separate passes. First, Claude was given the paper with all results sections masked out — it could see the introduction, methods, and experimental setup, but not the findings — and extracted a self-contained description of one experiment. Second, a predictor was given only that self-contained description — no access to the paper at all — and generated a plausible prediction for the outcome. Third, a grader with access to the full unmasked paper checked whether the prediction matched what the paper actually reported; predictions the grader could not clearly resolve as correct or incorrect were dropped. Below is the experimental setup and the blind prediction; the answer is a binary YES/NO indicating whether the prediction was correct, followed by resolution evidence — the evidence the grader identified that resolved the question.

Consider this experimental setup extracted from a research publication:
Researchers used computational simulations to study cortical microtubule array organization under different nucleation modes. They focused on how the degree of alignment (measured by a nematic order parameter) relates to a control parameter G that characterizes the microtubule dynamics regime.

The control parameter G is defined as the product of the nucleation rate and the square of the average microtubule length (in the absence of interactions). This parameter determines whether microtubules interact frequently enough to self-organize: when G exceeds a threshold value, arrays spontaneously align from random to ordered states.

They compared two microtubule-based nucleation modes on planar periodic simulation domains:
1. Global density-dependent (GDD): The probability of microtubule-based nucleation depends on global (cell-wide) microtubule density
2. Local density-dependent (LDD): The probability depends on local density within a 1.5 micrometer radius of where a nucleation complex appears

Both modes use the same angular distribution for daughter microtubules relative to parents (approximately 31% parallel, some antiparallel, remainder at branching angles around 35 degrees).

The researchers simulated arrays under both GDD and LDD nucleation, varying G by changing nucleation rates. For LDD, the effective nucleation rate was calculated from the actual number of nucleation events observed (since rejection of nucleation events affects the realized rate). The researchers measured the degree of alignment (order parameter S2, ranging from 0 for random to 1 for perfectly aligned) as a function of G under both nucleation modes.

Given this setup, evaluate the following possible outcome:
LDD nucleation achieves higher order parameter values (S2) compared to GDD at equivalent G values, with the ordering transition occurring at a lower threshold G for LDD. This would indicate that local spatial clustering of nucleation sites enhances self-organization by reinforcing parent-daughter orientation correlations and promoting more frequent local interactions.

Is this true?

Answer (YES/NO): NO